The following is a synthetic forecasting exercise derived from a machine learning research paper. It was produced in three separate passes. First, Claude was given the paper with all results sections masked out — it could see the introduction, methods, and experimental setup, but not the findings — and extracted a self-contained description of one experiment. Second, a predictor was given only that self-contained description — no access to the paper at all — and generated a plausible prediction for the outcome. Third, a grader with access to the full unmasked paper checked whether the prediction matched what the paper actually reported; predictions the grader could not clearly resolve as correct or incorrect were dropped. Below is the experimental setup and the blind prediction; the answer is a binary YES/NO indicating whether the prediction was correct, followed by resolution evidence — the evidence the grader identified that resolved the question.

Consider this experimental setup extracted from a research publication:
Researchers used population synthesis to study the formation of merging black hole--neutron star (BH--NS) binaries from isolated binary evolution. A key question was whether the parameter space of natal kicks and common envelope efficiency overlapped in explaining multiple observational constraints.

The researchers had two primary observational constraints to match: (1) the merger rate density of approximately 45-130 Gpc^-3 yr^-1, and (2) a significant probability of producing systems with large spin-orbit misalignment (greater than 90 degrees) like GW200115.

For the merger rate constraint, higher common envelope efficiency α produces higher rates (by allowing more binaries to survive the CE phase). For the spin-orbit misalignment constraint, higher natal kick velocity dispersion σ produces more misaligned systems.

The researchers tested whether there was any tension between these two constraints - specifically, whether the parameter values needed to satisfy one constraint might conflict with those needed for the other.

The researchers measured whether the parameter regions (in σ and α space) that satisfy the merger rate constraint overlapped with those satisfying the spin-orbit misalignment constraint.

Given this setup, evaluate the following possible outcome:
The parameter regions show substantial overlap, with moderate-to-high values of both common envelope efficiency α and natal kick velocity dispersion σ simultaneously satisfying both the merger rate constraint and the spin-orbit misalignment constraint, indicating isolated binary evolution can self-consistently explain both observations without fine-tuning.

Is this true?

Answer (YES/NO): YES